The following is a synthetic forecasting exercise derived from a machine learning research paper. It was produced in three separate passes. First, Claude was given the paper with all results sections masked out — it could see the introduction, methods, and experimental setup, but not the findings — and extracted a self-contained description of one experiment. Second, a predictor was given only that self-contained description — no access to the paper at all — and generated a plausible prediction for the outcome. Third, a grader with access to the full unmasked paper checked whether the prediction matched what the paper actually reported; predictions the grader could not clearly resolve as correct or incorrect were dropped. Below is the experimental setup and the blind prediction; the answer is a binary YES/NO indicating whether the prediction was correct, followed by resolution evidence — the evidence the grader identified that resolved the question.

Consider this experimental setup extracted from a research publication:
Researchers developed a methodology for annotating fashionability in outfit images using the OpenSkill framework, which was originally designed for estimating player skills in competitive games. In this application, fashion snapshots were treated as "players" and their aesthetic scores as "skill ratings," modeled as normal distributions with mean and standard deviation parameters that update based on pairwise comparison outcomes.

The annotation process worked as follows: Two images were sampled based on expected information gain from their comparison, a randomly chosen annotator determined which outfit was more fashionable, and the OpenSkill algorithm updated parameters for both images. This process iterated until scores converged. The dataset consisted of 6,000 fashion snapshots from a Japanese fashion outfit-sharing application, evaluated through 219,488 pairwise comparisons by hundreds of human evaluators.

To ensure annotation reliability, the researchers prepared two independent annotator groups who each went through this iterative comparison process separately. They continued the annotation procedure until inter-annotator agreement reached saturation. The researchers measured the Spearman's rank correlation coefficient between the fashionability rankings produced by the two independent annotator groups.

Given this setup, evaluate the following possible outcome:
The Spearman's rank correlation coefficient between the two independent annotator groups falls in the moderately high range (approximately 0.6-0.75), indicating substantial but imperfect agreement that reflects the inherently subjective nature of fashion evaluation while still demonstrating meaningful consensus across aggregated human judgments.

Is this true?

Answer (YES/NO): NO